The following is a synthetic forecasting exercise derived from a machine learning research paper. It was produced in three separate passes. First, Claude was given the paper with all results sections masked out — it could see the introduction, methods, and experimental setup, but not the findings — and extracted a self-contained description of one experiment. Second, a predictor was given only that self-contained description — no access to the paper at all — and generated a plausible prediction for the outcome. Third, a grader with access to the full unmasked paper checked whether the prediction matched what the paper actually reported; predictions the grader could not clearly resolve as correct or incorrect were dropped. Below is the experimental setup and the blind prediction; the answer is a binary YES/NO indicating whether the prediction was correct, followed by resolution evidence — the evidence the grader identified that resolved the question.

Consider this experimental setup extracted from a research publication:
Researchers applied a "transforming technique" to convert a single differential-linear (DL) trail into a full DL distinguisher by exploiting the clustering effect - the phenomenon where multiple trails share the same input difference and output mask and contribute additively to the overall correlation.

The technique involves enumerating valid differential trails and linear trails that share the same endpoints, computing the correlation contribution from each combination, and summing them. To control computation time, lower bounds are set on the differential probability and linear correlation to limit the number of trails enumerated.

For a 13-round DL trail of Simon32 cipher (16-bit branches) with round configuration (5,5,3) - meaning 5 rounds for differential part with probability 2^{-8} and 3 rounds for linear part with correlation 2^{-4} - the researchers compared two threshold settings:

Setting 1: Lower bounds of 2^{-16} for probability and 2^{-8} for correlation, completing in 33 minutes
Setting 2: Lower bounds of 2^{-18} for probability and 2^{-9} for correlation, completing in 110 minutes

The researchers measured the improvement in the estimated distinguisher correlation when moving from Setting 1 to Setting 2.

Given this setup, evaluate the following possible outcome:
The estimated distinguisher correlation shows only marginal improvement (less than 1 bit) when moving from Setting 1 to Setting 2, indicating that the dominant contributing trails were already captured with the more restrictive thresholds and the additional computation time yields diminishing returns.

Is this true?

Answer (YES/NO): YES